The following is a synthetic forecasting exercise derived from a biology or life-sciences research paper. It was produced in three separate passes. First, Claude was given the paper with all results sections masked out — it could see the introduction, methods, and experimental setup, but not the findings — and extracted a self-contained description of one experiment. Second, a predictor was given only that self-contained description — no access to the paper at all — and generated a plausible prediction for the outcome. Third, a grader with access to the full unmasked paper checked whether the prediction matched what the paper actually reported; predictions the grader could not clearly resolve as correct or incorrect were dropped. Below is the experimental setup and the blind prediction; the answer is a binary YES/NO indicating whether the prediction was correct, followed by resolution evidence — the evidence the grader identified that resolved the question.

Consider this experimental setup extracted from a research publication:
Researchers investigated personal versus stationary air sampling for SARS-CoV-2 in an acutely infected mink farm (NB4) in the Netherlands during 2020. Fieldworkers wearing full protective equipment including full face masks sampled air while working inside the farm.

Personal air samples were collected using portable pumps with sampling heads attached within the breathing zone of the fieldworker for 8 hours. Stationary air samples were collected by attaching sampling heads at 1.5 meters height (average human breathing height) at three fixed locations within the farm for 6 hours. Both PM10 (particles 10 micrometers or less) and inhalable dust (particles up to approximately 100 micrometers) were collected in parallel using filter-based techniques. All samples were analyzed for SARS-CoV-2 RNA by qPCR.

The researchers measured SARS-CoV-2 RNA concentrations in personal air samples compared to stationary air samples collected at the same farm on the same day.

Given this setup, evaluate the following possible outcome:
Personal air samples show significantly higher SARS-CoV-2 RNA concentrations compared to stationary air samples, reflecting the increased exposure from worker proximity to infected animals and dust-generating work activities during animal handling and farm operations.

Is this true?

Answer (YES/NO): NO